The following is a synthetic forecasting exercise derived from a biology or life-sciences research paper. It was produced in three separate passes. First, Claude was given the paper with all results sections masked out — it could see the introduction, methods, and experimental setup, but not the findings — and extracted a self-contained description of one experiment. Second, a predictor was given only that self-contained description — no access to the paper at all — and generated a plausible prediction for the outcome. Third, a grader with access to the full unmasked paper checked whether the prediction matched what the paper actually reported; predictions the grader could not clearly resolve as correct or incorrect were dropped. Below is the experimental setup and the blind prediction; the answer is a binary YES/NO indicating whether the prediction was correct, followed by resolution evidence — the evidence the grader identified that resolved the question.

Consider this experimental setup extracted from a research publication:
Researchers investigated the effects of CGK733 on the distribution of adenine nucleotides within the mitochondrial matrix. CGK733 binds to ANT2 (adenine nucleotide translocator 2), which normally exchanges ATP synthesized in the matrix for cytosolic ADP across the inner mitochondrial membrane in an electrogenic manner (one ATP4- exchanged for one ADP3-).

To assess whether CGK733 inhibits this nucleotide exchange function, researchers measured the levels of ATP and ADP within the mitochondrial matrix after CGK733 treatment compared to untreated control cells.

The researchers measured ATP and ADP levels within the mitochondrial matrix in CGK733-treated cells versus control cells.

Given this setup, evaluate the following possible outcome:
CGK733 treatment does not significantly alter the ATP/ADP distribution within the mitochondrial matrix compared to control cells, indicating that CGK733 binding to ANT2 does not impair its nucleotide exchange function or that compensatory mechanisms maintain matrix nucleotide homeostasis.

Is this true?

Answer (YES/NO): NO